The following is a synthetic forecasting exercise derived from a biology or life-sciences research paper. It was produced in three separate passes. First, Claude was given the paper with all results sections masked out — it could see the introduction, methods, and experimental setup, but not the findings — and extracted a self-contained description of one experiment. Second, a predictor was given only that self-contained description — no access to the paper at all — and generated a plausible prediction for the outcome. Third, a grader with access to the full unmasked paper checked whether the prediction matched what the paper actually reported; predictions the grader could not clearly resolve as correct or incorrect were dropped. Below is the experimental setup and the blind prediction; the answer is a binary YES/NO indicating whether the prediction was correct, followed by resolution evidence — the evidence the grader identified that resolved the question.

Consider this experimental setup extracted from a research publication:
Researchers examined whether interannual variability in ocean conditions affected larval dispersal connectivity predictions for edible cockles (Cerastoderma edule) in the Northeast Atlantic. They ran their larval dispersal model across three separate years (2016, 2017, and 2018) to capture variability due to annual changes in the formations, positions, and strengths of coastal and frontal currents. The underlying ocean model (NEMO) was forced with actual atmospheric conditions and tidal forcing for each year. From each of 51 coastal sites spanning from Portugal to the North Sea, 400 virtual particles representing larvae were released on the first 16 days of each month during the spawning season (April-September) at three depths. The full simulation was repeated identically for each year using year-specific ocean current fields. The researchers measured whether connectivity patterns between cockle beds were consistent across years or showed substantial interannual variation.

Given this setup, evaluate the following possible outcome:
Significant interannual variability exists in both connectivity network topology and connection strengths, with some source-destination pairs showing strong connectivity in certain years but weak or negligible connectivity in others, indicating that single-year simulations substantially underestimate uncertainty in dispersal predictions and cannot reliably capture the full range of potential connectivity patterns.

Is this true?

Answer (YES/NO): NO